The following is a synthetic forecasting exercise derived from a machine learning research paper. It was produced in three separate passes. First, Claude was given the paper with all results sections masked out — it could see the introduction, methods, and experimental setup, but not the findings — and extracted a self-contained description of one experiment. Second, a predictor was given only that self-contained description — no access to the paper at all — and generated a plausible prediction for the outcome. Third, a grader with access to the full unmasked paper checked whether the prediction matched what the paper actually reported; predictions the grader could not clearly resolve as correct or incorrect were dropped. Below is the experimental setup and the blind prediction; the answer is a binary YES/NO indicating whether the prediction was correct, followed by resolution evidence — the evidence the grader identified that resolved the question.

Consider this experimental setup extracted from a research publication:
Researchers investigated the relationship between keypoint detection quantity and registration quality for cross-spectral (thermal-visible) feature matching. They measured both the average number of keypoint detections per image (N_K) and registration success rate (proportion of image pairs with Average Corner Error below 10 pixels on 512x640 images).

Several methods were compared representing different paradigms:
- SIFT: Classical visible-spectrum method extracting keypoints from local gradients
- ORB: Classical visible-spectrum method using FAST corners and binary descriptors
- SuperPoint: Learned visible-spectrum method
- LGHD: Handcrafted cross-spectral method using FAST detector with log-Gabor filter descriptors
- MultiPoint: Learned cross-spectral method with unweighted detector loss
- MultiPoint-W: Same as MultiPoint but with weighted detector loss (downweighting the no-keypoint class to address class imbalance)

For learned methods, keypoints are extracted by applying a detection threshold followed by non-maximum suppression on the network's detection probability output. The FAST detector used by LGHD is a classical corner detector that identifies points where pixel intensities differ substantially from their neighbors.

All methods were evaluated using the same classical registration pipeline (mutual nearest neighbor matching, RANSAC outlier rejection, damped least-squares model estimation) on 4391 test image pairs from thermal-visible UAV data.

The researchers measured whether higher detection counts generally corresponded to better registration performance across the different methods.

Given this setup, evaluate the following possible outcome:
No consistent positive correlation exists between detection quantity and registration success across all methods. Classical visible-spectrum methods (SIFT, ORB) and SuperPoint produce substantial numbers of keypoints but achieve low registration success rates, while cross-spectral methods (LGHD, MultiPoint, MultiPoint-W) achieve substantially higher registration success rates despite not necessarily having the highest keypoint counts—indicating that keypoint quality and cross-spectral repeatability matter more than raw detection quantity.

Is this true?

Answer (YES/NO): NO